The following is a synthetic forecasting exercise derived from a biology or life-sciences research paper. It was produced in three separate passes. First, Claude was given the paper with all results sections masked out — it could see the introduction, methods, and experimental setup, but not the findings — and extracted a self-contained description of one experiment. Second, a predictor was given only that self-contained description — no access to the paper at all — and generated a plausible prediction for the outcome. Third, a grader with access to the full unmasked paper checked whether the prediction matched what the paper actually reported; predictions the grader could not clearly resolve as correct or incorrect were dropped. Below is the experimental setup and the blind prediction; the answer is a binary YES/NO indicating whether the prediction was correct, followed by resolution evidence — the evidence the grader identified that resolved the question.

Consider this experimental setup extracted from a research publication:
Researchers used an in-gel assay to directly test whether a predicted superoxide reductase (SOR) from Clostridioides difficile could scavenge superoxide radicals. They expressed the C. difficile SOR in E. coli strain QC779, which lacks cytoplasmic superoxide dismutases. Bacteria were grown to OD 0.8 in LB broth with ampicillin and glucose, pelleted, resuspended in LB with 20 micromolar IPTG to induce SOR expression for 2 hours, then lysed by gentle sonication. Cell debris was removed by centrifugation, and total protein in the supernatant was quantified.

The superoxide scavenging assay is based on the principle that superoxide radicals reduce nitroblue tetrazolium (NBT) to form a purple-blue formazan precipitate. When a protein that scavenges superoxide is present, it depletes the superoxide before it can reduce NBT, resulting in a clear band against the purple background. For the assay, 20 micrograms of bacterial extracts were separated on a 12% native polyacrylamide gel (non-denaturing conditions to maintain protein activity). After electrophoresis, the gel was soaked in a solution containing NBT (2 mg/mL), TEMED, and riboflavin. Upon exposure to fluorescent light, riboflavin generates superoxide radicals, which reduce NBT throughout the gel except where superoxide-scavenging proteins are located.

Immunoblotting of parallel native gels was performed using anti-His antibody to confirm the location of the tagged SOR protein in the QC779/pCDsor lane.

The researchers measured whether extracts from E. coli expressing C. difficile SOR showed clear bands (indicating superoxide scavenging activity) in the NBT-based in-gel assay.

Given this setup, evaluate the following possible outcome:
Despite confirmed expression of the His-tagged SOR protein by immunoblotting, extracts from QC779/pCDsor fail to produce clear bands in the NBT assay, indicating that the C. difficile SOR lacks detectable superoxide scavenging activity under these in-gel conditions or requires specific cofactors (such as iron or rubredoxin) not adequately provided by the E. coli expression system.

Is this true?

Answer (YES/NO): NO